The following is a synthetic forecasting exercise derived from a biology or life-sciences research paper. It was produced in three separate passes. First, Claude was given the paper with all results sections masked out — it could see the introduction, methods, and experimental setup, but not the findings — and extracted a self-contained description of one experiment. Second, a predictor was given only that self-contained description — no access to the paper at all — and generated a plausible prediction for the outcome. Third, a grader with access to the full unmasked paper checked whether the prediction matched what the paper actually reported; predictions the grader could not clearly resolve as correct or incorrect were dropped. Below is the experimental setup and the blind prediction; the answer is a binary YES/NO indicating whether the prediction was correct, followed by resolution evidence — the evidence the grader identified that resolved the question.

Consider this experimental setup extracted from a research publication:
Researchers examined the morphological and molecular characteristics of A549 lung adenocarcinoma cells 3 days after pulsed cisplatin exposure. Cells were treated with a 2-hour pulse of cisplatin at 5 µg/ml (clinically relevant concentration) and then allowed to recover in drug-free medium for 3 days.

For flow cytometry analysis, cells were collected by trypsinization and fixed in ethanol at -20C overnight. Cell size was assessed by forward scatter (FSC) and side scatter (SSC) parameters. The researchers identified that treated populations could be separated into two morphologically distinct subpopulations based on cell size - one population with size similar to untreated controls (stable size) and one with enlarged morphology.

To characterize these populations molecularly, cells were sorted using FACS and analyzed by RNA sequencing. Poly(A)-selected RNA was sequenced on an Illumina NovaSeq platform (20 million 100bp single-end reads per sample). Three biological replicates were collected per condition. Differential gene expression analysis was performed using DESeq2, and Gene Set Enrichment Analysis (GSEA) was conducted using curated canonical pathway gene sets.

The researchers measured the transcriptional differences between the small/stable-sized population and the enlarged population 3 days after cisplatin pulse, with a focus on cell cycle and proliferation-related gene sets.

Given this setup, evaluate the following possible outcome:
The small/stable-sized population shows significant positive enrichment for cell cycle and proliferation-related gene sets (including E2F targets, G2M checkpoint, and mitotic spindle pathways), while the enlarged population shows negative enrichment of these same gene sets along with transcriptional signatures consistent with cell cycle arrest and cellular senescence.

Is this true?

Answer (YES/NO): YES